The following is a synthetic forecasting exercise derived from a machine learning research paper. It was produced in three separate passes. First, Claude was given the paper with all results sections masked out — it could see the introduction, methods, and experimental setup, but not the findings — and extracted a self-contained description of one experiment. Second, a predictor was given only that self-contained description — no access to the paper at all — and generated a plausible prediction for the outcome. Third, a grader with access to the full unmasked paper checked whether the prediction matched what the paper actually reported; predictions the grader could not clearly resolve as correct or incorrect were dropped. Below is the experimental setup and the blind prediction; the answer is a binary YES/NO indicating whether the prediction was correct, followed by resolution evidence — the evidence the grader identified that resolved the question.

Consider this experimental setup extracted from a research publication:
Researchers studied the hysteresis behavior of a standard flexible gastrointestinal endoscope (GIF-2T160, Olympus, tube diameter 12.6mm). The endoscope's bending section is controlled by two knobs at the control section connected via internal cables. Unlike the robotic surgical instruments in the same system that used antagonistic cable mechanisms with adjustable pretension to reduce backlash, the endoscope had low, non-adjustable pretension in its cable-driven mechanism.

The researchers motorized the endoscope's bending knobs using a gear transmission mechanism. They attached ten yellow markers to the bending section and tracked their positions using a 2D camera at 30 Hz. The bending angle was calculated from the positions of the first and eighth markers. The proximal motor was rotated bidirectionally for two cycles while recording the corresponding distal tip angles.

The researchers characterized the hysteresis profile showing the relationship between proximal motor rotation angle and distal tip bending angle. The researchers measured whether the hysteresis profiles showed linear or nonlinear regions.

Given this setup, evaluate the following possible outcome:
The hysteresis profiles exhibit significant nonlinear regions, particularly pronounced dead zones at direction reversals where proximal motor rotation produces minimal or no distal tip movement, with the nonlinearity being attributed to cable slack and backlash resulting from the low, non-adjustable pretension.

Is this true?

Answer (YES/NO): NO